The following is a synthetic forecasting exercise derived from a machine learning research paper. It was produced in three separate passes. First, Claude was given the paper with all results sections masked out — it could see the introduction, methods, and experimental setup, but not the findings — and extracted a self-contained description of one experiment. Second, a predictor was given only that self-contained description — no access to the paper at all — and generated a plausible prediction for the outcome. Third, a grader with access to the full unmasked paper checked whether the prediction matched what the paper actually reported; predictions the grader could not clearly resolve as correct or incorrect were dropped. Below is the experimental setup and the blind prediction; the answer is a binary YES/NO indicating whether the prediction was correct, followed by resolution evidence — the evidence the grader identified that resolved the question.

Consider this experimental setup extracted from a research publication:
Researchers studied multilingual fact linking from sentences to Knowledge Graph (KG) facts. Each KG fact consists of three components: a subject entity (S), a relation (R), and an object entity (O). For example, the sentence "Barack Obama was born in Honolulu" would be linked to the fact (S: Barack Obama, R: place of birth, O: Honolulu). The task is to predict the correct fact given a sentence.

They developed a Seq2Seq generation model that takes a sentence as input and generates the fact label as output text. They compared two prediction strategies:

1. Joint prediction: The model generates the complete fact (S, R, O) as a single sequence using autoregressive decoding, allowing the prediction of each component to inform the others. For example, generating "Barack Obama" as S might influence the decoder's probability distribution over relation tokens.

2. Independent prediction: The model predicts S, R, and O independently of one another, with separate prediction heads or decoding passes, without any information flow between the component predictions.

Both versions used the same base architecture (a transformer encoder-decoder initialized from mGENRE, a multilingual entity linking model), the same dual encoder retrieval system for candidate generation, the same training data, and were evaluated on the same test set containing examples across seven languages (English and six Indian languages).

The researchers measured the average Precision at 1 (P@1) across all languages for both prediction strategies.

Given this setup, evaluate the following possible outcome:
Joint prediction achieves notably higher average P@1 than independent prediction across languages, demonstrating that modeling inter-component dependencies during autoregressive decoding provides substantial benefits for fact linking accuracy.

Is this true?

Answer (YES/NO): YES